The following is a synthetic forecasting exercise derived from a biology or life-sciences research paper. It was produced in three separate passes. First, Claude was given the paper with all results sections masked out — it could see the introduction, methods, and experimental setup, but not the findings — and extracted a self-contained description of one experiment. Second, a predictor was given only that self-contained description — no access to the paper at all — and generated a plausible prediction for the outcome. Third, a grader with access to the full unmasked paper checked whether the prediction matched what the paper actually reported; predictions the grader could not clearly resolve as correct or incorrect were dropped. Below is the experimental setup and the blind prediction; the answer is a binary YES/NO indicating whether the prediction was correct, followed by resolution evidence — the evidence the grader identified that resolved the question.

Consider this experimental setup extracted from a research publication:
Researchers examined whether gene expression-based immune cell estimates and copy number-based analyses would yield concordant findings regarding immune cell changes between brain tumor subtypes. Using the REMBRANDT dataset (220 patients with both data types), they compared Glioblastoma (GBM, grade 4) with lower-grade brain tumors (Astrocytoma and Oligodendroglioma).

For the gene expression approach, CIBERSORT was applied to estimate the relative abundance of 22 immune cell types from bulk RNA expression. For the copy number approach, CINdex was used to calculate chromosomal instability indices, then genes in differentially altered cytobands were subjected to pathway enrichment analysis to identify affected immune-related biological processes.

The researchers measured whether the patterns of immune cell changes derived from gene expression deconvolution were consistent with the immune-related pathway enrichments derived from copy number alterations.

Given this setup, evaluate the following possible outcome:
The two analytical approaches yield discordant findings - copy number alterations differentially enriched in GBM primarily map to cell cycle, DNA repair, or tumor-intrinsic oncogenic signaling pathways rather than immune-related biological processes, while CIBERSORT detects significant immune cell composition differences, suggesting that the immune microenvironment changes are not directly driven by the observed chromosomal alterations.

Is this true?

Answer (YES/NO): NO